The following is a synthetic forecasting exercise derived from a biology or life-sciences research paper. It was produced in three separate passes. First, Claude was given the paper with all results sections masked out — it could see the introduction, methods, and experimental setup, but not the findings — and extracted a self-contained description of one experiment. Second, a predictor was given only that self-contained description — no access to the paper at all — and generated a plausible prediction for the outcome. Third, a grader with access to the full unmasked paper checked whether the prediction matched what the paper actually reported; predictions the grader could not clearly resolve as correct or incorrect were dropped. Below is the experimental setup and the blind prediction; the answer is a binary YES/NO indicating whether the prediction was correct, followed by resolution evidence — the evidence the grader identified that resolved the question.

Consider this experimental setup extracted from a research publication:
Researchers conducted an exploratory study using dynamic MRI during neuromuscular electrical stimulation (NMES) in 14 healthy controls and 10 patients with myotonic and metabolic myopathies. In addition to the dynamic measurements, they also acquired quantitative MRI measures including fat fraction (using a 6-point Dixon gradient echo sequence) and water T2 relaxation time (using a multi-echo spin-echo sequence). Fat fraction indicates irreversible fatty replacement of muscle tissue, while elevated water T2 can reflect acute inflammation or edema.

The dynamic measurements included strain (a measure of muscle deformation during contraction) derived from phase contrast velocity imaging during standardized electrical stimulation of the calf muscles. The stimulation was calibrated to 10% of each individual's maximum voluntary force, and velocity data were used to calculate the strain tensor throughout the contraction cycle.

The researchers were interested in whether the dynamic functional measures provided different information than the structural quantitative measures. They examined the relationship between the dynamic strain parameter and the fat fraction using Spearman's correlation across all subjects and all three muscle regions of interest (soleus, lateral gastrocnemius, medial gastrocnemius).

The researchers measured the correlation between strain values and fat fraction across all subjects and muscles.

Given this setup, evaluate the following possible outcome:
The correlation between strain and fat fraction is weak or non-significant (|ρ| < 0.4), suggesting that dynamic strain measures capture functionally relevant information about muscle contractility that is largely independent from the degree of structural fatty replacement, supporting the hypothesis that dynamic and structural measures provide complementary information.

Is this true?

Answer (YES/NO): YES